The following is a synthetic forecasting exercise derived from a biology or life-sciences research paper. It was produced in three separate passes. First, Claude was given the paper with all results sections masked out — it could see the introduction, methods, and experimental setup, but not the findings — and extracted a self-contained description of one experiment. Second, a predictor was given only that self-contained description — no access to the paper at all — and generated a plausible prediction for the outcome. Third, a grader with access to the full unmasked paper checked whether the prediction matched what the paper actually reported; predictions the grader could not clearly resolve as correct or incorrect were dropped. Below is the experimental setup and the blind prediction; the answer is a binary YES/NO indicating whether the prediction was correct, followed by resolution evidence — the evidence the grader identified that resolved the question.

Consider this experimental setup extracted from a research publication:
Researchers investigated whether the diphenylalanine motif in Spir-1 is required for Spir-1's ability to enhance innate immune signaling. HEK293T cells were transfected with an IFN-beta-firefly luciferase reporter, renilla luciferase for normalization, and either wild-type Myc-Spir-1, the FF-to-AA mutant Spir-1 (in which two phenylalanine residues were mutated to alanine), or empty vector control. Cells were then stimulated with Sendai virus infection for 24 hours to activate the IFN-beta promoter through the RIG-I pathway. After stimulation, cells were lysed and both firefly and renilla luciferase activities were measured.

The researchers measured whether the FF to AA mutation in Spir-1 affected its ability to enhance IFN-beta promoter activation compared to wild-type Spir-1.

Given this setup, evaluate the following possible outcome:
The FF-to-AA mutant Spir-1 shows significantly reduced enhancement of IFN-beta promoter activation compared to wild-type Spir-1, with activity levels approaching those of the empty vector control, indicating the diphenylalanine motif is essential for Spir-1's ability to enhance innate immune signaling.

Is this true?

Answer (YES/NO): YES